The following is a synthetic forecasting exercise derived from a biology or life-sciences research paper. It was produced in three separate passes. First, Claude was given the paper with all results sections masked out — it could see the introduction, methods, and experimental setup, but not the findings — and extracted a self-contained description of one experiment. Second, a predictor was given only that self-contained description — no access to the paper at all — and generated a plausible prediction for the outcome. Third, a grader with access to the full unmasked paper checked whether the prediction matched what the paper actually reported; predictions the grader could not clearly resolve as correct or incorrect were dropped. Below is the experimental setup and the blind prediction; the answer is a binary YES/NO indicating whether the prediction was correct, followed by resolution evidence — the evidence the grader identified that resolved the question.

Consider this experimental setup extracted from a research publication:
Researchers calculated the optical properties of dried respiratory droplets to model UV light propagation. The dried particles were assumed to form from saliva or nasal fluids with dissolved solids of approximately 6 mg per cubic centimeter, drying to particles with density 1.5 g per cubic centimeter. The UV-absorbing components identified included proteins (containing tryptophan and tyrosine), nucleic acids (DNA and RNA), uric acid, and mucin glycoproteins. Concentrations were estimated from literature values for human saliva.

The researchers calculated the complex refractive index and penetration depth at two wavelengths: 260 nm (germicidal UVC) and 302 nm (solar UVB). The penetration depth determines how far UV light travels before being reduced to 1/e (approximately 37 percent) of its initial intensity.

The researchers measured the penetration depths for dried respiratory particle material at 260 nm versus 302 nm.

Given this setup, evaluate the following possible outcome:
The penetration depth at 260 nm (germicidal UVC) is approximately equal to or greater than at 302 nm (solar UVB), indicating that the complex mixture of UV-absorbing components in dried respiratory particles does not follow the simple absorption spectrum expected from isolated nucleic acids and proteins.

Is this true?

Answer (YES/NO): NO